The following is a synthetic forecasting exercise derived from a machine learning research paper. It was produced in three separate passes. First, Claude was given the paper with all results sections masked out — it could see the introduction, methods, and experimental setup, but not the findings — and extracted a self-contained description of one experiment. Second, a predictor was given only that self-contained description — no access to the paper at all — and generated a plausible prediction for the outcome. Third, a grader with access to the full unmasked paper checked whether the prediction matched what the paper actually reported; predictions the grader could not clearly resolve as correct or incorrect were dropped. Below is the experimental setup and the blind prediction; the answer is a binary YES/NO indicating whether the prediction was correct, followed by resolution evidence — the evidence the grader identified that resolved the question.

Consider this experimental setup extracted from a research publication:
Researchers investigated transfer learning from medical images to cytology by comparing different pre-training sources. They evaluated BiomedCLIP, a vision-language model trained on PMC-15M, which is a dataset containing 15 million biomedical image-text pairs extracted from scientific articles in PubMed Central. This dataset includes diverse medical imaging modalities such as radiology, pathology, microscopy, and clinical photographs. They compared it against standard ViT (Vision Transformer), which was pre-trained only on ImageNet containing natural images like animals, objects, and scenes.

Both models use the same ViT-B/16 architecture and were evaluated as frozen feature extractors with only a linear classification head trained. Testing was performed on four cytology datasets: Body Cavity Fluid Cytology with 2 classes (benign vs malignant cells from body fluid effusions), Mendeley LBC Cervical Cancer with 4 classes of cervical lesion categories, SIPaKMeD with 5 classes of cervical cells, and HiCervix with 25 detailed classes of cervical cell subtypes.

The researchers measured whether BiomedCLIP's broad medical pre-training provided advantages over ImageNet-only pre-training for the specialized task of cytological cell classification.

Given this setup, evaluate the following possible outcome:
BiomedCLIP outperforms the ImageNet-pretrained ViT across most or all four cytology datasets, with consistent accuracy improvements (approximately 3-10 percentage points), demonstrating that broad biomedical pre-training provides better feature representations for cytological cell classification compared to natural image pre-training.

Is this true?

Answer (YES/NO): NO